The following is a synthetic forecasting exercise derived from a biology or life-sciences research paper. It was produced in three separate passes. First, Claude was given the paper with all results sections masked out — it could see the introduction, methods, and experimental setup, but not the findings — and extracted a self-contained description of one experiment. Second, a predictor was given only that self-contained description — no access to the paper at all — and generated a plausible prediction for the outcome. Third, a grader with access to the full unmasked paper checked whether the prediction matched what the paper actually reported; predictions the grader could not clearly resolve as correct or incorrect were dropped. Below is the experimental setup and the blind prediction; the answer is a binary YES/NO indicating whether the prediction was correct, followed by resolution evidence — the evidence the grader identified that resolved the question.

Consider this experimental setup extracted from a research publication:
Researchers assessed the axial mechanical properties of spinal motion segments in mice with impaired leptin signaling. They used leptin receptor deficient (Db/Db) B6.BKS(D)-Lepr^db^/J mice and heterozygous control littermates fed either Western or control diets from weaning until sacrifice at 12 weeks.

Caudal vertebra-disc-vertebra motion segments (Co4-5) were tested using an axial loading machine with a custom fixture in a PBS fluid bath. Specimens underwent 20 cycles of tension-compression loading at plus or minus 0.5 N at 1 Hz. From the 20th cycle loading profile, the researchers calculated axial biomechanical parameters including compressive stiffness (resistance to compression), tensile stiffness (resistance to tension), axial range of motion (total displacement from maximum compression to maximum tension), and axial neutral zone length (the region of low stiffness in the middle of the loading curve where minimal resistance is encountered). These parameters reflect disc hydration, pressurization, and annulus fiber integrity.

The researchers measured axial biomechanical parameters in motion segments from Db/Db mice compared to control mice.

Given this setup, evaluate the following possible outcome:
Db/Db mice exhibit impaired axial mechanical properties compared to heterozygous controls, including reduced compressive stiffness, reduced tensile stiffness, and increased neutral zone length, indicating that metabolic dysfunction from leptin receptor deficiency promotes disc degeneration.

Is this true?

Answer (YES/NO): NO